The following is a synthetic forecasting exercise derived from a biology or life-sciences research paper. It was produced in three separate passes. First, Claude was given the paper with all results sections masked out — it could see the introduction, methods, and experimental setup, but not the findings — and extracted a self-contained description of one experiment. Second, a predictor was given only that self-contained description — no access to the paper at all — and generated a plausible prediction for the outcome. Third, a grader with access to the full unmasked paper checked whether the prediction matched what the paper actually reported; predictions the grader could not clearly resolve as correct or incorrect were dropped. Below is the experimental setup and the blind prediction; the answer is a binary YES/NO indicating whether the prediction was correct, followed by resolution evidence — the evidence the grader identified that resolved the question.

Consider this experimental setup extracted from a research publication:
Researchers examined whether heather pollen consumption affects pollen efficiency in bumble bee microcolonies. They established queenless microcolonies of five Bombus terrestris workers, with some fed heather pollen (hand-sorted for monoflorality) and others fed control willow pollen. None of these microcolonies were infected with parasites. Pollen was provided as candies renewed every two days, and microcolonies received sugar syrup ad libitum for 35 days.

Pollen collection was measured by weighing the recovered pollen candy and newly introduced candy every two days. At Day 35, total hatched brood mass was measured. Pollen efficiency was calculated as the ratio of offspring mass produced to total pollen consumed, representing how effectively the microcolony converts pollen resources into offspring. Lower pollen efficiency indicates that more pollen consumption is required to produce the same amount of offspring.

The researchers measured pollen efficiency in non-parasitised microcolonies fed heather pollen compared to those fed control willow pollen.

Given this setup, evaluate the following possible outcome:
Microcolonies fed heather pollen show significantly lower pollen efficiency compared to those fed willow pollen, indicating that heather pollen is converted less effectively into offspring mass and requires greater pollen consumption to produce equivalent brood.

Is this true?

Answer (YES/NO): YES